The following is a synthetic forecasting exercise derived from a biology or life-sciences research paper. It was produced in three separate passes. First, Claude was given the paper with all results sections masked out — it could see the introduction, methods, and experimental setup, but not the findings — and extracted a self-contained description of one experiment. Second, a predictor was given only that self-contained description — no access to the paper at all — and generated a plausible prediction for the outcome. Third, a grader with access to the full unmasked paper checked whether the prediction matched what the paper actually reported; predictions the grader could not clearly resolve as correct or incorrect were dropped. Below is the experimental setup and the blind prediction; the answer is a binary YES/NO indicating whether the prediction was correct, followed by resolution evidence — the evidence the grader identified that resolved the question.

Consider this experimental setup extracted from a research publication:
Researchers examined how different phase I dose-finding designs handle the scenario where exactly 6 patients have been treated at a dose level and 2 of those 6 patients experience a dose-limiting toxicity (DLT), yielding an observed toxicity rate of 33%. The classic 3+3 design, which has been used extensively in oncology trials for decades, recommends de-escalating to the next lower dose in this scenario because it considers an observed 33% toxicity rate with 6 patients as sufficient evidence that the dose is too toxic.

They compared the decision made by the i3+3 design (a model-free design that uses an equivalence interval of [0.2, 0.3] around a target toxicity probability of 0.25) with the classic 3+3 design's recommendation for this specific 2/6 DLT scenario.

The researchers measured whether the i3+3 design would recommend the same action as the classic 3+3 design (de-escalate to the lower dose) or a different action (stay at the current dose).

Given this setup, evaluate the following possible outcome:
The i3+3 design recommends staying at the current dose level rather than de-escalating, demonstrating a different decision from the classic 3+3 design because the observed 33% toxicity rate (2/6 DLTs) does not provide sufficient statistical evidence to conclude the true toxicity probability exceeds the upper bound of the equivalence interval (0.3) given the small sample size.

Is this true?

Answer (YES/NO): YES